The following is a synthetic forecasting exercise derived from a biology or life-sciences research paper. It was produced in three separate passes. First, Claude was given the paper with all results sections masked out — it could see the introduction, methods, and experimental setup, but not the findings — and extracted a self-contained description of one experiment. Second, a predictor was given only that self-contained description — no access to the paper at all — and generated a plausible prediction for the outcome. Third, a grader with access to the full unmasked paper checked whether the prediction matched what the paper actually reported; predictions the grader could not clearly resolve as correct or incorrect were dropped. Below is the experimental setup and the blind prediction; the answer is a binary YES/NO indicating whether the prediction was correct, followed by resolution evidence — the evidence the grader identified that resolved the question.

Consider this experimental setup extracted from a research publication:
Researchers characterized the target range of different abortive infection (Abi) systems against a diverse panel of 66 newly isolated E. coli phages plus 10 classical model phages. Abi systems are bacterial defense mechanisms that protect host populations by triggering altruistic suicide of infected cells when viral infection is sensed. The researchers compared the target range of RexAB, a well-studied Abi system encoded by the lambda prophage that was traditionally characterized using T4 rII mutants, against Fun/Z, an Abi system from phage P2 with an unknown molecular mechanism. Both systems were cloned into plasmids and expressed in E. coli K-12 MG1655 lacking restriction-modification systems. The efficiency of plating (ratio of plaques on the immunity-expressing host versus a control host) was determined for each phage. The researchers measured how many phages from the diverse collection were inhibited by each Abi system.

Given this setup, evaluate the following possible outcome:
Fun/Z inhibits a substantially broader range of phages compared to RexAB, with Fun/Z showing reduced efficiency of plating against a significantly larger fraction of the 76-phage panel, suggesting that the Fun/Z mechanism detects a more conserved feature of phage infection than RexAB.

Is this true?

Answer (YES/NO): YES